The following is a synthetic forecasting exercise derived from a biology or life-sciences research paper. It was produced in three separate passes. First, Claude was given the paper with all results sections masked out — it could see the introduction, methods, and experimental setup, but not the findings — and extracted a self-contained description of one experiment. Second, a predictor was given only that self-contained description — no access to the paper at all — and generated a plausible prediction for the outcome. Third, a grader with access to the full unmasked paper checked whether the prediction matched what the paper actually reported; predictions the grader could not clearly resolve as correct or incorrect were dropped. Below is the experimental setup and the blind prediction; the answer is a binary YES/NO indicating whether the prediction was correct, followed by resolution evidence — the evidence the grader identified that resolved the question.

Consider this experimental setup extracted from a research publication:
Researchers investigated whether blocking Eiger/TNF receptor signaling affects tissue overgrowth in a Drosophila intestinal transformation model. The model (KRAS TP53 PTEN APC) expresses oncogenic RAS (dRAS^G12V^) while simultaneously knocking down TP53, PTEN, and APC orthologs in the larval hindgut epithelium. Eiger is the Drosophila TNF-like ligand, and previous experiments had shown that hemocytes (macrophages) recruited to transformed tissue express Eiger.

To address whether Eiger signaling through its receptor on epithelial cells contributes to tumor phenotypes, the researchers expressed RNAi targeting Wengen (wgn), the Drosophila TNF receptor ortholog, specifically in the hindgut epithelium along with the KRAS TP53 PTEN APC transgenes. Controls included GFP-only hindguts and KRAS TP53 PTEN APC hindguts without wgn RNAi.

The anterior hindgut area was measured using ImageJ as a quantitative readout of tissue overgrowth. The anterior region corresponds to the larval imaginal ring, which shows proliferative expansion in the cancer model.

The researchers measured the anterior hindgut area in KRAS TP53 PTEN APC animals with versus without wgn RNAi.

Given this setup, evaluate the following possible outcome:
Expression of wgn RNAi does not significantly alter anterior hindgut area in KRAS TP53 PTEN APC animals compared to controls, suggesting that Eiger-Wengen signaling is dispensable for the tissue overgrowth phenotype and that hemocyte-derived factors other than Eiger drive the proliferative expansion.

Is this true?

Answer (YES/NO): NO